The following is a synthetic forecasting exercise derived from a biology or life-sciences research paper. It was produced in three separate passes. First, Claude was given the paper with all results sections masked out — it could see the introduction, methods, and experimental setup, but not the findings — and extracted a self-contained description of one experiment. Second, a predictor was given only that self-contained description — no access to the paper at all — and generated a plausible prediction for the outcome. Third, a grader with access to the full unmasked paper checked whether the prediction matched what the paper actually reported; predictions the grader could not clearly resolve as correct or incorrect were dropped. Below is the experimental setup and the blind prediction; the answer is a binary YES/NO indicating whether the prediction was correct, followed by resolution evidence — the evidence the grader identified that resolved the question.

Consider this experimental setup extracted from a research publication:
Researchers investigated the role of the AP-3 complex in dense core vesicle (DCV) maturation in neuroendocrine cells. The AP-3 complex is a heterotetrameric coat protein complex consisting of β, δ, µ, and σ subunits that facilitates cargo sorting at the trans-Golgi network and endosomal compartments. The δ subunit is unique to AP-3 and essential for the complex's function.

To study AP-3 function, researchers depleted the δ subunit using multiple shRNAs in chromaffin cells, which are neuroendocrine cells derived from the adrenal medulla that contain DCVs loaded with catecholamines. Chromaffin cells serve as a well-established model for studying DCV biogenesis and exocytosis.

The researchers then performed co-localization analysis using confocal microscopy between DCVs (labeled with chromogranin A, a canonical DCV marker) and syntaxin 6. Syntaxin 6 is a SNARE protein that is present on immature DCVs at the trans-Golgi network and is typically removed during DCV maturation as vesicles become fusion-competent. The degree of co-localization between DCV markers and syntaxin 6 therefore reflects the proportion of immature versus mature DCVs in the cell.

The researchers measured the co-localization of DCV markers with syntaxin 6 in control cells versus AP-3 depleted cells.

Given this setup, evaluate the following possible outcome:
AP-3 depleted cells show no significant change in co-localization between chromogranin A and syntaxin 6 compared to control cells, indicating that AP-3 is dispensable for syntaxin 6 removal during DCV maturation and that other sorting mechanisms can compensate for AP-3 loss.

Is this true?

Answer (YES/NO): NO